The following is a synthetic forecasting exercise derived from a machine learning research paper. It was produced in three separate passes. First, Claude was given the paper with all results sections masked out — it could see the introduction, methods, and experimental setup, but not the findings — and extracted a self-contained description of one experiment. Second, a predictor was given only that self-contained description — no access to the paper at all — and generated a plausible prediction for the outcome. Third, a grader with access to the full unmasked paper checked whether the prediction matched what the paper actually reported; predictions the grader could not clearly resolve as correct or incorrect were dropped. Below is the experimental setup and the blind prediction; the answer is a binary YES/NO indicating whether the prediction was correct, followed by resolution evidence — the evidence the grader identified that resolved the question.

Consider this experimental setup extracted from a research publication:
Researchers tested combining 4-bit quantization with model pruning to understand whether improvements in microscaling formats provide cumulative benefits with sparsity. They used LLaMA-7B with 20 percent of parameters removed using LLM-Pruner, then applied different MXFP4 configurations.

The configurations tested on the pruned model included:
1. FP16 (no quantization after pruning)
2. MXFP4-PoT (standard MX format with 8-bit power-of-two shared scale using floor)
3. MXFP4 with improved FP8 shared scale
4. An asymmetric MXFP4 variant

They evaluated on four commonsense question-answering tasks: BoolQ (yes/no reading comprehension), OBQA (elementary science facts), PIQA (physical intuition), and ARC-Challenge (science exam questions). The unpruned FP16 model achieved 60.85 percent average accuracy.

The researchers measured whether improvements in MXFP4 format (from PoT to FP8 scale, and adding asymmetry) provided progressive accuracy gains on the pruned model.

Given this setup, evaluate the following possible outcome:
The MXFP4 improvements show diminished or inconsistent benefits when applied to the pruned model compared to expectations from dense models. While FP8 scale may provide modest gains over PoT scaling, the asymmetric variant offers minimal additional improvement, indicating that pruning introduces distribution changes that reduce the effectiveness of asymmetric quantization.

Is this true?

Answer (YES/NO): NO